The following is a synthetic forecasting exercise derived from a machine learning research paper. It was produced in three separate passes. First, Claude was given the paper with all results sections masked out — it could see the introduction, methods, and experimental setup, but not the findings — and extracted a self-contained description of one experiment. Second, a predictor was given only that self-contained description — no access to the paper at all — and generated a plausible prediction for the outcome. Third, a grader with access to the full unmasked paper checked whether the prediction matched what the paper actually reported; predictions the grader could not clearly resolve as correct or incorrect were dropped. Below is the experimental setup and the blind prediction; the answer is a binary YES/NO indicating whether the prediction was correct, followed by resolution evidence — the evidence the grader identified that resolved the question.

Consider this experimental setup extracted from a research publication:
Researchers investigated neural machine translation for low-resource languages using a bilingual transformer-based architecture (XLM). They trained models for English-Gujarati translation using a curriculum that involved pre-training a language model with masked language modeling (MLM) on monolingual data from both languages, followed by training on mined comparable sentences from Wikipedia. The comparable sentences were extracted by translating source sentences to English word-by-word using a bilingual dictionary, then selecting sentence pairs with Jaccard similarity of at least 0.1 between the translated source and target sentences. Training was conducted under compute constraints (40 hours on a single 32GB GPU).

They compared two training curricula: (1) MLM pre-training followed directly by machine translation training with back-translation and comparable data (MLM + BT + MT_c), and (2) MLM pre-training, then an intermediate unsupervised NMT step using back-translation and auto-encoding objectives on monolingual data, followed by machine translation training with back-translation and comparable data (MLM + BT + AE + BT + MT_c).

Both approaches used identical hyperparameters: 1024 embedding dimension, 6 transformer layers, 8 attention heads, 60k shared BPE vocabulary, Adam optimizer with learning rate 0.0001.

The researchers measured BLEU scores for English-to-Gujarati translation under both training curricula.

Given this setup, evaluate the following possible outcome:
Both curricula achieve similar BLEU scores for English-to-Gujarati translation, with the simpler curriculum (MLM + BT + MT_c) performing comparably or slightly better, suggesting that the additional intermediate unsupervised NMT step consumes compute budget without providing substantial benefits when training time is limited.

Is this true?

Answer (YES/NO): NO